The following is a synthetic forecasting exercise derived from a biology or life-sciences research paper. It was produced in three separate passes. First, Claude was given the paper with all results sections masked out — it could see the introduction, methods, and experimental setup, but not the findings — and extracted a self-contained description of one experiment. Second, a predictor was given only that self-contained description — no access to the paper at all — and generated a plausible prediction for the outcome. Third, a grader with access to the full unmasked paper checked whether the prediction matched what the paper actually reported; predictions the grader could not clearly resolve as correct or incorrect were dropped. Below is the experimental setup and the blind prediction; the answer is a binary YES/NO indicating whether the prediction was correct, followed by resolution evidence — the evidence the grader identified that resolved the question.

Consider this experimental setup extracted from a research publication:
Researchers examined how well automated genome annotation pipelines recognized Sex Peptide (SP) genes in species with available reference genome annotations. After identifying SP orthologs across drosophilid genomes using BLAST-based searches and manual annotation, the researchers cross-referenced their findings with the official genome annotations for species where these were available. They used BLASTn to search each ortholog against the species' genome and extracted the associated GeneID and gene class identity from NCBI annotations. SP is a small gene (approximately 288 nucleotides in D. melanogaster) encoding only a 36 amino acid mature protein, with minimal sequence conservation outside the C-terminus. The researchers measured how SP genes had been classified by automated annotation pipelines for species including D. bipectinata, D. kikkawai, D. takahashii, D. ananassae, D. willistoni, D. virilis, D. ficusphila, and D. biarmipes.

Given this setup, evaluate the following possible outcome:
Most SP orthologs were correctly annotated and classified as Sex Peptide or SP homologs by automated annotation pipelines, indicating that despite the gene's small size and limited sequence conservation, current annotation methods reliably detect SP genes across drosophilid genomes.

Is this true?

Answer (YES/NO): NO